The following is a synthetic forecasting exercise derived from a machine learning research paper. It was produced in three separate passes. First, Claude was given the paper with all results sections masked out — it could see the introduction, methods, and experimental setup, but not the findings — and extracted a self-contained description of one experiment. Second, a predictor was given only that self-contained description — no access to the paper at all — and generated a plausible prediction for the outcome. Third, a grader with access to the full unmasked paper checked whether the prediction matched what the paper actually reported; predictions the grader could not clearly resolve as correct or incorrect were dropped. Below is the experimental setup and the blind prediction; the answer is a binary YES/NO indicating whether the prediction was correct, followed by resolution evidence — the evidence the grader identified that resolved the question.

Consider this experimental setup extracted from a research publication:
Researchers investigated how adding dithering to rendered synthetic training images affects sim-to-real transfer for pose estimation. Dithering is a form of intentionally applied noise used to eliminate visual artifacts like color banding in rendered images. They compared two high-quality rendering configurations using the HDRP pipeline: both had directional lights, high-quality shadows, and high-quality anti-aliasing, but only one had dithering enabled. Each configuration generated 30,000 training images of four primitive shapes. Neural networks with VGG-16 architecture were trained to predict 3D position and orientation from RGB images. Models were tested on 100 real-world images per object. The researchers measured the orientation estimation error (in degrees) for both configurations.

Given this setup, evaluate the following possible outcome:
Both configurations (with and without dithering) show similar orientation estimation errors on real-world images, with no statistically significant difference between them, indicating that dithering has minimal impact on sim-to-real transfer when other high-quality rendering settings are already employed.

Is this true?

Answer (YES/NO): NO